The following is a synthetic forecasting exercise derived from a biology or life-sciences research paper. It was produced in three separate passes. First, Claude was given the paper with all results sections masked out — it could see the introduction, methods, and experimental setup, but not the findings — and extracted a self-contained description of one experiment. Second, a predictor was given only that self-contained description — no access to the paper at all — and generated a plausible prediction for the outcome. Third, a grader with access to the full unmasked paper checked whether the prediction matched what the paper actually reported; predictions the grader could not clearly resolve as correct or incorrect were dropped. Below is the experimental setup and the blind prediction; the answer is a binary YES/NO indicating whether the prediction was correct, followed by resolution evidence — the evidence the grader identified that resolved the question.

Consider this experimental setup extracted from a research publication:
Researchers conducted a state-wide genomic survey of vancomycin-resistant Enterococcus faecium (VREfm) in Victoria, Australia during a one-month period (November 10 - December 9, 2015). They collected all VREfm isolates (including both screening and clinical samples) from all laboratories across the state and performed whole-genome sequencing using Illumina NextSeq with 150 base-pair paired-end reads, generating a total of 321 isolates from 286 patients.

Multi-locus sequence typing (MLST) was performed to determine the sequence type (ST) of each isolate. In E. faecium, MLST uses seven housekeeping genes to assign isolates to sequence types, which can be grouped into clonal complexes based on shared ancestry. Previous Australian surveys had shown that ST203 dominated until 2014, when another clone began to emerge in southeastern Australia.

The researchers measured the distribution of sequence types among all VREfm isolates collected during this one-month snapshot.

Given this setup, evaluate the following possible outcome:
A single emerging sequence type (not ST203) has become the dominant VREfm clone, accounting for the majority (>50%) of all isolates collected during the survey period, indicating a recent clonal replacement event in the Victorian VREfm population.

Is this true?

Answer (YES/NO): YES